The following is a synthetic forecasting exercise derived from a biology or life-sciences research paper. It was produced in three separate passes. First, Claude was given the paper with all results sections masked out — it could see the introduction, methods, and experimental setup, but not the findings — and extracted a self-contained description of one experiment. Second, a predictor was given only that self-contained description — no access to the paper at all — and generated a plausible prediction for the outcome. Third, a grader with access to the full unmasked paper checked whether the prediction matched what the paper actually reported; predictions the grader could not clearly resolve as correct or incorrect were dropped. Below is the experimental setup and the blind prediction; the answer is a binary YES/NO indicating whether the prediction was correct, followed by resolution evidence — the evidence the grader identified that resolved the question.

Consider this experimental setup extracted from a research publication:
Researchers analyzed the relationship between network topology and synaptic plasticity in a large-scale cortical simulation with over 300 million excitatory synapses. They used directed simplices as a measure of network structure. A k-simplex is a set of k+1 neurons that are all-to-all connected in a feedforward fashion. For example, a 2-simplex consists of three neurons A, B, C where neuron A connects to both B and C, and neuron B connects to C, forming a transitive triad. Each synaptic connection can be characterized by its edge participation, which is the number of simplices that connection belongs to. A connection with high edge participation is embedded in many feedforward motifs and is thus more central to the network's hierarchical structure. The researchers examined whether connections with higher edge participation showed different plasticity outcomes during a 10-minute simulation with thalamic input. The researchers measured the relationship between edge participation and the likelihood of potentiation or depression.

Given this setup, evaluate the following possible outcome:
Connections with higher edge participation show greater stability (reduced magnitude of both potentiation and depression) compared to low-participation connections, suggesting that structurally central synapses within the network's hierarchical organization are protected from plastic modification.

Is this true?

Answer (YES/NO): NO